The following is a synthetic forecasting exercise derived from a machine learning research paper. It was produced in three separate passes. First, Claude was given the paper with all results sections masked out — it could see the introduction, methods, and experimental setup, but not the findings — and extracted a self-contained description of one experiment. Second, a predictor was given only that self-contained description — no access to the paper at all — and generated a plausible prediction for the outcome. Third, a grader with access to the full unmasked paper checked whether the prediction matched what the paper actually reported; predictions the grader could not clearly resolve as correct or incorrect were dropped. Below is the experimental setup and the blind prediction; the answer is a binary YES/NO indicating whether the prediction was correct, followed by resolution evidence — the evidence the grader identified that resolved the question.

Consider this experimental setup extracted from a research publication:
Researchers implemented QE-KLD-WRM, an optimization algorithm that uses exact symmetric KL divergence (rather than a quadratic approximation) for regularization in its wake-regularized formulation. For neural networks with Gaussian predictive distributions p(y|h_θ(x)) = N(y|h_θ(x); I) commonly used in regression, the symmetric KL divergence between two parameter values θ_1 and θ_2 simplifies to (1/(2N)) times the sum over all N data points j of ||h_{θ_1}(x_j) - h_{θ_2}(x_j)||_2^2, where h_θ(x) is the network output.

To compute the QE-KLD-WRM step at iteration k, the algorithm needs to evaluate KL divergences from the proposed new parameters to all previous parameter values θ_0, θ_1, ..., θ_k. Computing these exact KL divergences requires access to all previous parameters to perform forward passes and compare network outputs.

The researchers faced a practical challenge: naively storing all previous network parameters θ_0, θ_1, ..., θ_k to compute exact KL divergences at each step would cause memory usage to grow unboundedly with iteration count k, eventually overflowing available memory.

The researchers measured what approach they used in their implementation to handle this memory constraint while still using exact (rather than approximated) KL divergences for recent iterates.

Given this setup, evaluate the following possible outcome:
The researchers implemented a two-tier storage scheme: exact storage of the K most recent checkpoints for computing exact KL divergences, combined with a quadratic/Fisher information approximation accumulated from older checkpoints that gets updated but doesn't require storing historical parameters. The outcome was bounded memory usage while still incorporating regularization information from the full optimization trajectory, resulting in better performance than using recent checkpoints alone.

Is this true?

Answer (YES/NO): NO